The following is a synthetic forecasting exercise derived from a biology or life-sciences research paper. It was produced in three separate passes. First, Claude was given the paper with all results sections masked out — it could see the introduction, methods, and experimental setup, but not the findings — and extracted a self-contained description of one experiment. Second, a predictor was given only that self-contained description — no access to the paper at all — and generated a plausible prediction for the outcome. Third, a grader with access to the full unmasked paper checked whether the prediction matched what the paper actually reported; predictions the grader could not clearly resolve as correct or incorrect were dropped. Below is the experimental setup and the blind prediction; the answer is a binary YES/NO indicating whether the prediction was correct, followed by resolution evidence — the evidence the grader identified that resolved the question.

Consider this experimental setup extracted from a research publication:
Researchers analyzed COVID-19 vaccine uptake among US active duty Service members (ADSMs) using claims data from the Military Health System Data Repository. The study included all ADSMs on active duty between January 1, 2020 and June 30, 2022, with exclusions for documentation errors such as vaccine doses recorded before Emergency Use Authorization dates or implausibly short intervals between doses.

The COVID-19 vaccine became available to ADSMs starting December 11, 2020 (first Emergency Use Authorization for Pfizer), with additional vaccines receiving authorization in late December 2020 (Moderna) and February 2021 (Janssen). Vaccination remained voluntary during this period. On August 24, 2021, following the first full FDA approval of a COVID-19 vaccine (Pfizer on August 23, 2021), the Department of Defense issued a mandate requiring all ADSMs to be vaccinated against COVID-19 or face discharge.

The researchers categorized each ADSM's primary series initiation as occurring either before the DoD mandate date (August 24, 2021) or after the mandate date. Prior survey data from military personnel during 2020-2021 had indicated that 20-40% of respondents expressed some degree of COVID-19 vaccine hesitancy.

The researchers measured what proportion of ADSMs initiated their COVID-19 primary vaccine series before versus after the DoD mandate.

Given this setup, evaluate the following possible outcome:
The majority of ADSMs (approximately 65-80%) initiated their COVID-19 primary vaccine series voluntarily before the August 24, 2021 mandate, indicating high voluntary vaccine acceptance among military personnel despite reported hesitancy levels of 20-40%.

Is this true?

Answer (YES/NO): YES